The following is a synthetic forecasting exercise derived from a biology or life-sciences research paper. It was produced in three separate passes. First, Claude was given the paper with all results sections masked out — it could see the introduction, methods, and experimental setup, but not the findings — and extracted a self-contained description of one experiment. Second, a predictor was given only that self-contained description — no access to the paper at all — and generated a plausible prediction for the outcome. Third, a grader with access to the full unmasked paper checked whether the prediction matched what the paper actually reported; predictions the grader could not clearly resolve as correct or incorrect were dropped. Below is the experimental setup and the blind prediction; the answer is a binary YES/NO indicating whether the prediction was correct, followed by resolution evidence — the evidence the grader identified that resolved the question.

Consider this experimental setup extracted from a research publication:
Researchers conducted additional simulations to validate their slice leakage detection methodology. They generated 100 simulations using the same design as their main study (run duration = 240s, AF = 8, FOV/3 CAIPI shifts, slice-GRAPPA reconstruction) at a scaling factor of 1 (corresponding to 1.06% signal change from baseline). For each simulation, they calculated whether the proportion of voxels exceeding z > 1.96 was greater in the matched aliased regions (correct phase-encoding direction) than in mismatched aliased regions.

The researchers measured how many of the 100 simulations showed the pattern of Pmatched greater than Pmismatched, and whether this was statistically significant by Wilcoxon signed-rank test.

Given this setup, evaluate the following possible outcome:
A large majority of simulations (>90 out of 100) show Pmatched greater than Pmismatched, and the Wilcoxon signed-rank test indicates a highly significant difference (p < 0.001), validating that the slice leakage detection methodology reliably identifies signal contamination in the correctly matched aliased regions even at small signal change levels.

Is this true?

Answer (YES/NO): NO